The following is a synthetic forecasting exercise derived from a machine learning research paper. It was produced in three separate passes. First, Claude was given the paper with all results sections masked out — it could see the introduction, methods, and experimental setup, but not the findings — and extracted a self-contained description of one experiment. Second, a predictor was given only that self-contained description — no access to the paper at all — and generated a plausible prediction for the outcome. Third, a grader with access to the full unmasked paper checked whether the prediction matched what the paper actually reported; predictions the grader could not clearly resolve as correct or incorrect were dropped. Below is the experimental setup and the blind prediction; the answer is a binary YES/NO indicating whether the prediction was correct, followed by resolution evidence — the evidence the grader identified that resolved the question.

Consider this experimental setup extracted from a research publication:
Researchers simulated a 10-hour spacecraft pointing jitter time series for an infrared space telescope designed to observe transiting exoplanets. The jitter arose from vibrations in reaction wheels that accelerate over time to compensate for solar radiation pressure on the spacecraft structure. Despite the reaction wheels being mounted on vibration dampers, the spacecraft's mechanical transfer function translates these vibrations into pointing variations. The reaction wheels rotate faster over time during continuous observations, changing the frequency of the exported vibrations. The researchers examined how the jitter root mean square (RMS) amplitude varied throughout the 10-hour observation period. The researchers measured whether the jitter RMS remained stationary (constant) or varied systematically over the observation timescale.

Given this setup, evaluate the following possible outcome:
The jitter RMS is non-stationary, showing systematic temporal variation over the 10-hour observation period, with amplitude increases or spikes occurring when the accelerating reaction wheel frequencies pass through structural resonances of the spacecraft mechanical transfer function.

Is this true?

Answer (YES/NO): NO